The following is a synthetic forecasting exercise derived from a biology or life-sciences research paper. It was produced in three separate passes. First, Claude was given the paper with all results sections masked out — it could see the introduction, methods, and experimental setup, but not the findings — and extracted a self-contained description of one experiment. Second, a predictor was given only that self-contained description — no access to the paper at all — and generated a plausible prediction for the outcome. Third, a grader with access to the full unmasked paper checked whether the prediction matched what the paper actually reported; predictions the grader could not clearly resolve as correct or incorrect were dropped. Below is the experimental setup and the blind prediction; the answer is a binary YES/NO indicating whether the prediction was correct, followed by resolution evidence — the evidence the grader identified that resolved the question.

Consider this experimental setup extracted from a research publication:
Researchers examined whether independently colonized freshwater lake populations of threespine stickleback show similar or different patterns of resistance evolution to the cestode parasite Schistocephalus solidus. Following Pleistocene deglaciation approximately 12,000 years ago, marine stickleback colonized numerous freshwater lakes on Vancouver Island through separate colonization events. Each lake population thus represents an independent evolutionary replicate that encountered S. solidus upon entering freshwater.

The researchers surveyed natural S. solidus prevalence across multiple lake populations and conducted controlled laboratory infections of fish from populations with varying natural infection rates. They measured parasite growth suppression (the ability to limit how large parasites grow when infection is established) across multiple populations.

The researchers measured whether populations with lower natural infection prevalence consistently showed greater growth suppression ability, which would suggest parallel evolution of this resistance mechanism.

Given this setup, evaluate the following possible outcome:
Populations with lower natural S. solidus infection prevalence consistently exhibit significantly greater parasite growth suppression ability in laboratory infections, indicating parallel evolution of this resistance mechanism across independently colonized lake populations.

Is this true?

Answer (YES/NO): NO